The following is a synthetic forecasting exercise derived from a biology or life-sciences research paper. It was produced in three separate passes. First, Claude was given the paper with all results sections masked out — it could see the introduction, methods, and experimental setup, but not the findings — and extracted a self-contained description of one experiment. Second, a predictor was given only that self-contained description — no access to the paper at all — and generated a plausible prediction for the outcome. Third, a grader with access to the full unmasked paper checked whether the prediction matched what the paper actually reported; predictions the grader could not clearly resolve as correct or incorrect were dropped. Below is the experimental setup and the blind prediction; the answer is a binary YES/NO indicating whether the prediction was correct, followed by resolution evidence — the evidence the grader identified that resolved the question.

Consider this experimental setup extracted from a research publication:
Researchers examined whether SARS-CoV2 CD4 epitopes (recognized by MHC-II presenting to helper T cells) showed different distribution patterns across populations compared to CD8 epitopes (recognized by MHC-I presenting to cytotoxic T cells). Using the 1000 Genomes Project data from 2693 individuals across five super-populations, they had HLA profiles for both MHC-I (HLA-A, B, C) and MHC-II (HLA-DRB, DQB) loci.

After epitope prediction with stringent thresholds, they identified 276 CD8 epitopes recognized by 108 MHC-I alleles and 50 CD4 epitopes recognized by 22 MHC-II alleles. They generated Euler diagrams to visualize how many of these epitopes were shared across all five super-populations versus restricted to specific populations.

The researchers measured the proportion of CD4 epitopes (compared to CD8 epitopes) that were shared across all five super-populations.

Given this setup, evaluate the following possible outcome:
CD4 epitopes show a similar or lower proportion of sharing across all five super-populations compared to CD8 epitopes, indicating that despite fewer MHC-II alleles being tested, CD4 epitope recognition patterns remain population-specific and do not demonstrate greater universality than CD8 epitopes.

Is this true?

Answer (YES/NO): NO